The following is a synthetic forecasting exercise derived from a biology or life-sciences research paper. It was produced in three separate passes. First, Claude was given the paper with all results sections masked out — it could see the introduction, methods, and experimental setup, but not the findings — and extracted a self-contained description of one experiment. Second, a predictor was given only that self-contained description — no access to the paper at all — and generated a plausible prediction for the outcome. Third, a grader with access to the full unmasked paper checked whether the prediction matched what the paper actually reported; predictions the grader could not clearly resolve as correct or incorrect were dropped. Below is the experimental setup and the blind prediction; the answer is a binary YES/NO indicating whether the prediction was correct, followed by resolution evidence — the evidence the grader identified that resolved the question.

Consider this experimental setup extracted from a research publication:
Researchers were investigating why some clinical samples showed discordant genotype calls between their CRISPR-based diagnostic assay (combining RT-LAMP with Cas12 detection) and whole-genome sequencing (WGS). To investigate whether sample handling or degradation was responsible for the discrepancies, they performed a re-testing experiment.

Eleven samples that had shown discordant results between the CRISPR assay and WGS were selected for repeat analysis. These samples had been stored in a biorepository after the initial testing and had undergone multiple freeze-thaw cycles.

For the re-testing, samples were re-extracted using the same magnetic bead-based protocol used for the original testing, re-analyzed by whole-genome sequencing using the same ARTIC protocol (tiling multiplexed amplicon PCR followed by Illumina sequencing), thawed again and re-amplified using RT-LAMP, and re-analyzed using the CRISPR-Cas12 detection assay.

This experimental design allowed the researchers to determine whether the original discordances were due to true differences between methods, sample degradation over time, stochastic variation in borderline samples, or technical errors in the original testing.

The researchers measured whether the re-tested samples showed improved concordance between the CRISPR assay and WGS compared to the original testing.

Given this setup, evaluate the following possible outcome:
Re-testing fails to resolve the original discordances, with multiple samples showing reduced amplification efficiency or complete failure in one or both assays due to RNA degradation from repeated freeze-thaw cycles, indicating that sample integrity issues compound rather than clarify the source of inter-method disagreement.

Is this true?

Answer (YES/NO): NO